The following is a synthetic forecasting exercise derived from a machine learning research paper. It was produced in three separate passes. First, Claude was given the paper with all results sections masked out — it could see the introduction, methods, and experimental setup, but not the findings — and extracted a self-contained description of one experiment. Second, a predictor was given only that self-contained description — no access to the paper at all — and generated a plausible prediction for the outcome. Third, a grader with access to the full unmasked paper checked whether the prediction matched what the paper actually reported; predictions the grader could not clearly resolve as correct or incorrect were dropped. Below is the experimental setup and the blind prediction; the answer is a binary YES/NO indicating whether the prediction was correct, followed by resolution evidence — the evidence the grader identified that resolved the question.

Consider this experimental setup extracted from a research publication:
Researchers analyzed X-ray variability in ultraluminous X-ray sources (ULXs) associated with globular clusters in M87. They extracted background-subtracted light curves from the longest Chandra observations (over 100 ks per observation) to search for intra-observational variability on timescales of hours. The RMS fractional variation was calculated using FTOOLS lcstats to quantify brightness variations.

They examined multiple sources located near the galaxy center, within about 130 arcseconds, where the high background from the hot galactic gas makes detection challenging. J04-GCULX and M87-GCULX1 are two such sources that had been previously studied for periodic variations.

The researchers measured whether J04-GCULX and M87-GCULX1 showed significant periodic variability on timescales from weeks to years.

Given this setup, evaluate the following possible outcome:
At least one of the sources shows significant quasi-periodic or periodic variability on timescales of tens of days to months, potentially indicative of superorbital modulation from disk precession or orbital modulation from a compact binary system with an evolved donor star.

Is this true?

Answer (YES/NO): NO